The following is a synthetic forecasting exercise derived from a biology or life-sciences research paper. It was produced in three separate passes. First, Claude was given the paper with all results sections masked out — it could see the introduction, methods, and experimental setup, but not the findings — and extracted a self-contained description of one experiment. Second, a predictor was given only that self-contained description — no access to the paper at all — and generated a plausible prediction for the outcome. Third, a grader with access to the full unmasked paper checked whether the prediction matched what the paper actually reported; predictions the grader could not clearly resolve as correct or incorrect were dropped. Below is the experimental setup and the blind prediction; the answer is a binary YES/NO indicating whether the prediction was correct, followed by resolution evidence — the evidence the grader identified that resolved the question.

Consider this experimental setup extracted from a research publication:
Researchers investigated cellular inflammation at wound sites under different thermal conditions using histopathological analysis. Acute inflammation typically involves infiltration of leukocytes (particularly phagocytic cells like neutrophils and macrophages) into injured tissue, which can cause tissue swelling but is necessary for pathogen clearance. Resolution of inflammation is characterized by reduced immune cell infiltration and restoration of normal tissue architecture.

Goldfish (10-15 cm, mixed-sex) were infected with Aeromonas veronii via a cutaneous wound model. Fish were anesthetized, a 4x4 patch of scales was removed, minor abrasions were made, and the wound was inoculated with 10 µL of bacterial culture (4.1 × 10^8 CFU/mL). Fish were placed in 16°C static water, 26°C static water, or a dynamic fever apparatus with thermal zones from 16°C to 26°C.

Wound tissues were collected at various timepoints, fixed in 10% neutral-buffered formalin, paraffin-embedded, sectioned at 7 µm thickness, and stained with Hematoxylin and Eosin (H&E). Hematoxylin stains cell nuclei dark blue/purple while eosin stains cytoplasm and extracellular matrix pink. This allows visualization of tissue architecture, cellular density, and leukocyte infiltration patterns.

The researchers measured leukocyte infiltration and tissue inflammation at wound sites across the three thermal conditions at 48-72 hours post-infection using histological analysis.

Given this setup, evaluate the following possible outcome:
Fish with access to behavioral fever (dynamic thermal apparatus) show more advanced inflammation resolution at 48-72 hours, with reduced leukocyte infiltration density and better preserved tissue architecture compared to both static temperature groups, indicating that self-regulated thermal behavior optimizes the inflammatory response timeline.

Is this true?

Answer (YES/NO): NO